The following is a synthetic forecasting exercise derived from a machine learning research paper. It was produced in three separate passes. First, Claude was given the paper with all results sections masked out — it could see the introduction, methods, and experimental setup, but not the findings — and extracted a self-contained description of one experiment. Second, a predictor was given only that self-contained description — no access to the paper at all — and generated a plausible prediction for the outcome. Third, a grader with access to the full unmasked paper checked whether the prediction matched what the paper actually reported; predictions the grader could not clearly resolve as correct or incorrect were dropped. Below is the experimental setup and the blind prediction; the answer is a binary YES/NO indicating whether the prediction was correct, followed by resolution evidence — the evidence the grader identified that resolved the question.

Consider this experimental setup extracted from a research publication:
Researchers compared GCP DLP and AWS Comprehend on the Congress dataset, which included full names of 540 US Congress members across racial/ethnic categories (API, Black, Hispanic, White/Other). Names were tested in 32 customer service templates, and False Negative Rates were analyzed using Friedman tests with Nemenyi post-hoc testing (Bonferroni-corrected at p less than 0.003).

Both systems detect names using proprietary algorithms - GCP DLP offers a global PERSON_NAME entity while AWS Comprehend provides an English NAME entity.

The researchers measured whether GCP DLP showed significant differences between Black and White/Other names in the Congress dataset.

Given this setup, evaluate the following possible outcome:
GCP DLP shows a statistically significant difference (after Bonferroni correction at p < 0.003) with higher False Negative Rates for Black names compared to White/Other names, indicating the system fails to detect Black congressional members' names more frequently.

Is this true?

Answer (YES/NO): YES